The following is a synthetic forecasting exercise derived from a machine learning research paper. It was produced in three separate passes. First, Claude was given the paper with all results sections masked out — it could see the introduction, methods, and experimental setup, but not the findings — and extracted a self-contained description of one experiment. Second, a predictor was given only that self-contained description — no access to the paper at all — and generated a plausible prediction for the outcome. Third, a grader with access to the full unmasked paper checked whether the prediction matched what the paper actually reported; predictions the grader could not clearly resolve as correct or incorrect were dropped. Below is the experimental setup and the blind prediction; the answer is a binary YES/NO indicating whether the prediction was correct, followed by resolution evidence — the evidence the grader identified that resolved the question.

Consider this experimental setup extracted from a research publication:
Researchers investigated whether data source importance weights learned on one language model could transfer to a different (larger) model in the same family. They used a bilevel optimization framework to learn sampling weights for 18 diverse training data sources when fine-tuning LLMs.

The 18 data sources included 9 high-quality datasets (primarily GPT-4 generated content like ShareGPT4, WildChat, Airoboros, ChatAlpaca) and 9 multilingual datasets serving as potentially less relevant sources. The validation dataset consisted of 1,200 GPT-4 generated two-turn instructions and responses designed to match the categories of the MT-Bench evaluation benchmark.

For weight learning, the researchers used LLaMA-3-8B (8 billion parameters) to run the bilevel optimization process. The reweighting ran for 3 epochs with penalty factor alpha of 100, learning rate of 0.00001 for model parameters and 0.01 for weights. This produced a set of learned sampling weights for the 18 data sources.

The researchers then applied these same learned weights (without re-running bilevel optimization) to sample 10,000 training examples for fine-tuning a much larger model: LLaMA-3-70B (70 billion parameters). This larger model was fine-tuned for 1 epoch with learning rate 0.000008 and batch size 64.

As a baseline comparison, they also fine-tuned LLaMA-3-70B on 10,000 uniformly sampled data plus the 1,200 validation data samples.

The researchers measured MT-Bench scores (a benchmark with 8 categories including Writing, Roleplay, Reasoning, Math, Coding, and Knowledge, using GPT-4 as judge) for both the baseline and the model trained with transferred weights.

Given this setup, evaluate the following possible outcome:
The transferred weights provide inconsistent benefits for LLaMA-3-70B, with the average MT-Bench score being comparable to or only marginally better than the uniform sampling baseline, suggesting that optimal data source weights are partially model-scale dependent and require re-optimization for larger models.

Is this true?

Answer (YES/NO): NO